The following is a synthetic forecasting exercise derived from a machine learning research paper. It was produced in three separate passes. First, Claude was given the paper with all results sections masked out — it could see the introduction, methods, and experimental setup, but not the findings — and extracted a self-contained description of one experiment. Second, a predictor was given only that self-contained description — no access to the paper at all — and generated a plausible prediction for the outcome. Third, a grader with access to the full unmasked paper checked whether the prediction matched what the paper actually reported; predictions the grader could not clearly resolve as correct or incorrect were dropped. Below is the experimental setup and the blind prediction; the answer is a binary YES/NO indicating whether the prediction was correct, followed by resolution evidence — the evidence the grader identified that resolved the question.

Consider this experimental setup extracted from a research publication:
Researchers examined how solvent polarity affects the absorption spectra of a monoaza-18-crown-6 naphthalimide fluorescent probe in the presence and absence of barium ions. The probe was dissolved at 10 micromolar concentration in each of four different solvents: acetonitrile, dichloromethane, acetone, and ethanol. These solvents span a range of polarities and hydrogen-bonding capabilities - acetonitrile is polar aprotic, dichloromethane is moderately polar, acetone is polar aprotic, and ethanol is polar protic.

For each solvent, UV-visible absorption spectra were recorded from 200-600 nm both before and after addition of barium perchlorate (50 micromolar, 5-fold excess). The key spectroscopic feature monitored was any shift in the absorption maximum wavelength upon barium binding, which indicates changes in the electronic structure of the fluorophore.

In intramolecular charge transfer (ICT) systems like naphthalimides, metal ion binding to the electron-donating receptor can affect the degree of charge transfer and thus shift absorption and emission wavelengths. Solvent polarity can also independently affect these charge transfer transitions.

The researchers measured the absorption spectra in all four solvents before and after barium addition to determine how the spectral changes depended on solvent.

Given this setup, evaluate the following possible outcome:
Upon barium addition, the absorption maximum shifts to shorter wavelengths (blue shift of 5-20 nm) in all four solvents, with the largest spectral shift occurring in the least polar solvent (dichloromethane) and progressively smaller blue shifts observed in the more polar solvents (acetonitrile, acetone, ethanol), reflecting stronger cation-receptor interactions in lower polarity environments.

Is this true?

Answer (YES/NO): NO